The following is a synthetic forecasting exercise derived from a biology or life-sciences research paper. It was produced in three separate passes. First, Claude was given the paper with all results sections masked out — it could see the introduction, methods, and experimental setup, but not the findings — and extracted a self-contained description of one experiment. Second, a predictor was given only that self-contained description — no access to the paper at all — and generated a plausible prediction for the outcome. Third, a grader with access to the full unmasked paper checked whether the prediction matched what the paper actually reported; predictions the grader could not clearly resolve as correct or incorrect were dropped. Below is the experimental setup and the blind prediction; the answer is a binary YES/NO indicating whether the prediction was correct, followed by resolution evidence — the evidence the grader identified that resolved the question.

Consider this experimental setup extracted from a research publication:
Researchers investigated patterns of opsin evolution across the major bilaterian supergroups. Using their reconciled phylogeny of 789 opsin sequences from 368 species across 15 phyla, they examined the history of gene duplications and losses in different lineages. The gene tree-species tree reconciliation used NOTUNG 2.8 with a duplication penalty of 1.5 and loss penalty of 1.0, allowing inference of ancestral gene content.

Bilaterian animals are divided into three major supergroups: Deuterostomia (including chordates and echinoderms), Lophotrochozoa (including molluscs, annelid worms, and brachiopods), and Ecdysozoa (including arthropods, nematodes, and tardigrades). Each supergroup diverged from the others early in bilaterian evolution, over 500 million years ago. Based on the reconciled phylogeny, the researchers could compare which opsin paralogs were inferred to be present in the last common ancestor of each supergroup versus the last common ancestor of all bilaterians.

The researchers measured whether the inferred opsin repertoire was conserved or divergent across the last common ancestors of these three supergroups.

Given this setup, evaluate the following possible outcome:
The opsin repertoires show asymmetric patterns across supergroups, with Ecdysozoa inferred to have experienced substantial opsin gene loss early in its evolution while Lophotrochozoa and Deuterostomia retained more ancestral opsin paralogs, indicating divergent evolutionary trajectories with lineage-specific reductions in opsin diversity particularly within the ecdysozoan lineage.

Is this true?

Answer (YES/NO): YES